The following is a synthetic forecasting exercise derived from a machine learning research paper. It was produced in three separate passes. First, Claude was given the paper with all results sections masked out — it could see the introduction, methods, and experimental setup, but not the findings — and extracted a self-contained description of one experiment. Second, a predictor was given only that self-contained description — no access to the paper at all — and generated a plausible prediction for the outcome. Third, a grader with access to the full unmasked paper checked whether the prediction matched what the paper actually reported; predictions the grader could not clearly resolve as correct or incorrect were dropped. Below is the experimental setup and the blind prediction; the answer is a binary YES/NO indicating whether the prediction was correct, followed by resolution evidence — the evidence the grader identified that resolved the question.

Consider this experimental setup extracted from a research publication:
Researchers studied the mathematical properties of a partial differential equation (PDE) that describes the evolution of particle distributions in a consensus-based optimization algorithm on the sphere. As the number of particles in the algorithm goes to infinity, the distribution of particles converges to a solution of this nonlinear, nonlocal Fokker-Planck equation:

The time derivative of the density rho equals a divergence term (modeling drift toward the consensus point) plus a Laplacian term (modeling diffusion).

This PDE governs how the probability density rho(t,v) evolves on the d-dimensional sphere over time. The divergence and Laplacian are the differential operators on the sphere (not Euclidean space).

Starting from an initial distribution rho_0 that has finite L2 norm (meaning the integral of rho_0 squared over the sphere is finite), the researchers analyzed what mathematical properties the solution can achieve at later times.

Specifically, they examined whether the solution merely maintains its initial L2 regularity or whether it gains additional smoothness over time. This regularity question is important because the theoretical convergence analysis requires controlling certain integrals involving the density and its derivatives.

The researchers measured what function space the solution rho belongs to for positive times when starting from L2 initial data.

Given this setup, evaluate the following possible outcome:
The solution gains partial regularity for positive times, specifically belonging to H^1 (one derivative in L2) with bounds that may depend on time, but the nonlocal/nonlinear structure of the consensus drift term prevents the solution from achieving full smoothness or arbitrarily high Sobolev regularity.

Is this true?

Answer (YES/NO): YES